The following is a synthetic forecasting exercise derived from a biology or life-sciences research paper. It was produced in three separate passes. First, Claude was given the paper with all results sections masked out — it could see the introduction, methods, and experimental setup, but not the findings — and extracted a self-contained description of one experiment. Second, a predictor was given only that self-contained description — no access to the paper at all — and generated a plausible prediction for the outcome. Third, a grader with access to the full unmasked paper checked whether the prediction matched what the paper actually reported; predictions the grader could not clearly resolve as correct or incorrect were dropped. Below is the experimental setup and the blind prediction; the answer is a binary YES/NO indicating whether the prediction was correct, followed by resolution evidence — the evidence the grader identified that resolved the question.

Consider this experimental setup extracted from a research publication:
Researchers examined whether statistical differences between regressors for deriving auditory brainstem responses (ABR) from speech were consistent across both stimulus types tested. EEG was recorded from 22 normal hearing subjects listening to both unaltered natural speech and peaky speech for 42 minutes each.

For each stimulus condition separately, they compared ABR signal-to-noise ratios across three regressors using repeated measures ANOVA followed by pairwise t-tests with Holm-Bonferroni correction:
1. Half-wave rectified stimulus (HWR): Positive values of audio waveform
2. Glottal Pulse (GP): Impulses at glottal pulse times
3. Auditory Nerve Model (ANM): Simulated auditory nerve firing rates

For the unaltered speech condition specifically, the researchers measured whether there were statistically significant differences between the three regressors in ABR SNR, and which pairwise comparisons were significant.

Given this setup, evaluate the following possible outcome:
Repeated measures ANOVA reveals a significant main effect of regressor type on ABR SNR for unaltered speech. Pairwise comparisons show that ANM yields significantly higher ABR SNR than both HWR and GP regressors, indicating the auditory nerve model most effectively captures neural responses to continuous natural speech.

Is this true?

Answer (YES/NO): YES